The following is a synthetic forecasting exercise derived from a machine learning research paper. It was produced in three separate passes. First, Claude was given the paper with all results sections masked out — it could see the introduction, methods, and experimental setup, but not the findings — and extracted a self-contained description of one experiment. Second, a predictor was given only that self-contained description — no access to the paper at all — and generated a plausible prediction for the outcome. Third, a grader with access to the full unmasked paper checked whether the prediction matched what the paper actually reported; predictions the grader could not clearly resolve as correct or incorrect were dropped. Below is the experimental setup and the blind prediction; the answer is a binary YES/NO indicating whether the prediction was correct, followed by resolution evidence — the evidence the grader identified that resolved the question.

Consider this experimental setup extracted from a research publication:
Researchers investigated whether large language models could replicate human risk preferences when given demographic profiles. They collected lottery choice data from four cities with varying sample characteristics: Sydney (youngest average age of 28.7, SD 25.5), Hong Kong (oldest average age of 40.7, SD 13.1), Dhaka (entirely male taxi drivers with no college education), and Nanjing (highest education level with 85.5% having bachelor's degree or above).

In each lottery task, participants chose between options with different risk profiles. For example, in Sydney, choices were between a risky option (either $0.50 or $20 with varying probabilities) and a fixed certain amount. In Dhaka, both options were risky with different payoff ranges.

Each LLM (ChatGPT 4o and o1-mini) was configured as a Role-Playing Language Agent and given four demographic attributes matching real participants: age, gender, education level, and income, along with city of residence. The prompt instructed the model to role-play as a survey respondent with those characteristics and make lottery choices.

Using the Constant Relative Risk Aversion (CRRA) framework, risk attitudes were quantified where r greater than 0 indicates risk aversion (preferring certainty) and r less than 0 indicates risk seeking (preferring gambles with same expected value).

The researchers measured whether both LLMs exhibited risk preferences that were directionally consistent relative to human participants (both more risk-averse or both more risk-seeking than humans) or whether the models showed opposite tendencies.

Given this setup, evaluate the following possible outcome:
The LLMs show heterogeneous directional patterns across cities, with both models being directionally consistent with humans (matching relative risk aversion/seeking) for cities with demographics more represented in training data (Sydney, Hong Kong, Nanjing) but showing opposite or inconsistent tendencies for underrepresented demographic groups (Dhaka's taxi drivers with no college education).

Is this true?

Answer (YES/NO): NO